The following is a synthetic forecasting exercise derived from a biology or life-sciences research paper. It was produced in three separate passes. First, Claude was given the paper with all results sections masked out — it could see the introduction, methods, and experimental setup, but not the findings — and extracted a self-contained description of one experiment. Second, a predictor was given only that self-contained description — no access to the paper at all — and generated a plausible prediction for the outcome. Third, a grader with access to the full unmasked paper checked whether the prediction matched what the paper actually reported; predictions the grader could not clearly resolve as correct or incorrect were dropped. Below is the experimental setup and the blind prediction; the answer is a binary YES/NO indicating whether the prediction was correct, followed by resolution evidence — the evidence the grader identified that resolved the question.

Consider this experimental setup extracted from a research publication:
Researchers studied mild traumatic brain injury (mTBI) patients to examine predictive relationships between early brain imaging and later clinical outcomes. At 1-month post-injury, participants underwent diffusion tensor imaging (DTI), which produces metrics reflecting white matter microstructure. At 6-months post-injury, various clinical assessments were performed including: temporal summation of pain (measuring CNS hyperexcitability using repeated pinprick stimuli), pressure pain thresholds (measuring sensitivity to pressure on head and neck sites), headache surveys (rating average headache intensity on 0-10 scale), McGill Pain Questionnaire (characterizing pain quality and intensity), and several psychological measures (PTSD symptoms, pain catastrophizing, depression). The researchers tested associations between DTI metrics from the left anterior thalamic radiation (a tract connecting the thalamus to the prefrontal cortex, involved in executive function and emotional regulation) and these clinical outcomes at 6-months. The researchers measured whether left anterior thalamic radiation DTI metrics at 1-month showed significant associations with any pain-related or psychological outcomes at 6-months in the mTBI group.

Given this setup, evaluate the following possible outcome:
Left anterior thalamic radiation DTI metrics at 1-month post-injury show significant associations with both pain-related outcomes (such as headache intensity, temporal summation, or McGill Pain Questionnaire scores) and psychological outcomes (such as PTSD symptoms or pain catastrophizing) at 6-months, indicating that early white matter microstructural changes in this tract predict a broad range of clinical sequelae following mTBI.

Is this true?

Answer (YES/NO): NO